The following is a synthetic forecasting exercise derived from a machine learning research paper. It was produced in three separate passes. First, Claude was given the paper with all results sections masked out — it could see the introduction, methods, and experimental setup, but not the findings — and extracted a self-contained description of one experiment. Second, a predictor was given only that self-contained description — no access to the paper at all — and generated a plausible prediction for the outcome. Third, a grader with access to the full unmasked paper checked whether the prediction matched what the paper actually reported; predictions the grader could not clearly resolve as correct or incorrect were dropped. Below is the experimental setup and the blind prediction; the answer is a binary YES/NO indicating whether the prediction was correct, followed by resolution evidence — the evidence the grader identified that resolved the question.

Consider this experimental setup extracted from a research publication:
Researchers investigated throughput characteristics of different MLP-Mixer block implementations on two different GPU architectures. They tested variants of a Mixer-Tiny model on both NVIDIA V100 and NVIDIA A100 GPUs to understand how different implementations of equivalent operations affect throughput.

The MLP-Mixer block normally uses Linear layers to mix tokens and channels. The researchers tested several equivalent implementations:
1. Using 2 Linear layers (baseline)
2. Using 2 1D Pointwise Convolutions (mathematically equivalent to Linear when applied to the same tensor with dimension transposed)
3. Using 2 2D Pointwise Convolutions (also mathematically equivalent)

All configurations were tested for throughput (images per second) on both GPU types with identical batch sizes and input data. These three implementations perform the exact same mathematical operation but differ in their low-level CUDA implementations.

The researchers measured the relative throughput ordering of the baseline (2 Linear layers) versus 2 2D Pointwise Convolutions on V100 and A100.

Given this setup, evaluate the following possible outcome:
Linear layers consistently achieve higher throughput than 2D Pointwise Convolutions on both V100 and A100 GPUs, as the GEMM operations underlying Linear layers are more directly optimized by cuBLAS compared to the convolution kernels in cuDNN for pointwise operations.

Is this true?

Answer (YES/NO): NO